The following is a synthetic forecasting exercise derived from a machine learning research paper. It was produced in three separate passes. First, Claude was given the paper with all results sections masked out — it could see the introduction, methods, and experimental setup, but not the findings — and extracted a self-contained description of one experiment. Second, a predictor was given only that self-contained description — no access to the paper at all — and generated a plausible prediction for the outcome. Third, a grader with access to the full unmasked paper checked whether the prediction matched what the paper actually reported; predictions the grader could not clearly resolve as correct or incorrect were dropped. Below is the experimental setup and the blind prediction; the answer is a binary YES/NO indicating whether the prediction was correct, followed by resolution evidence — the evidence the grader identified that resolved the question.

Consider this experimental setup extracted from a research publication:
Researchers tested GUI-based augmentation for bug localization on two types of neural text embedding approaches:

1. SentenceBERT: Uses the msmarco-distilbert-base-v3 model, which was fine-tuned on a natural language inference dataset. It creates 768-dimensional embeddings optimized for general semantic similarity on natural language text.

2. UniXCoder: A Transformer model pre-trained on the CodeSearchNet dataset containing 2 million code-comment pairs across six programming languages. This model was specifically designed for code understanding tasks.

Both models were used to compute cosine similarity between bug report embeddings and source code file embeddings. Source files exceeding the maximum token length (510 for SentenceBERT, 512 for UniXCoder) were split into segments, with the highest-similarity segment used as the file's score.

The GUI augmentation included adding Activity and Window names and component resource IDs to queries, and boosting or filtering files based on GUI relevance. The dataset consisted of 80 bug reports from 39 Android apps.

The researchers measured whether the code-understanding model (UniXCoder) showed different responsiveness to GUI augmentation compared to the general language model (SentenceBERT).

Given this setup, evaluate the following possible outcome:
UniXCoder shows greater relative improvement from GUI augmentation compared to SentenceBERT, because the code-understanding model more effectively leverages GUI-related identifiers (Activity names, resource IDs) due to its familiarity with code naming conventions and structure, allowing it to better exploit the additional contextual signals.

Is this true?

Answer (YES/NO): NO